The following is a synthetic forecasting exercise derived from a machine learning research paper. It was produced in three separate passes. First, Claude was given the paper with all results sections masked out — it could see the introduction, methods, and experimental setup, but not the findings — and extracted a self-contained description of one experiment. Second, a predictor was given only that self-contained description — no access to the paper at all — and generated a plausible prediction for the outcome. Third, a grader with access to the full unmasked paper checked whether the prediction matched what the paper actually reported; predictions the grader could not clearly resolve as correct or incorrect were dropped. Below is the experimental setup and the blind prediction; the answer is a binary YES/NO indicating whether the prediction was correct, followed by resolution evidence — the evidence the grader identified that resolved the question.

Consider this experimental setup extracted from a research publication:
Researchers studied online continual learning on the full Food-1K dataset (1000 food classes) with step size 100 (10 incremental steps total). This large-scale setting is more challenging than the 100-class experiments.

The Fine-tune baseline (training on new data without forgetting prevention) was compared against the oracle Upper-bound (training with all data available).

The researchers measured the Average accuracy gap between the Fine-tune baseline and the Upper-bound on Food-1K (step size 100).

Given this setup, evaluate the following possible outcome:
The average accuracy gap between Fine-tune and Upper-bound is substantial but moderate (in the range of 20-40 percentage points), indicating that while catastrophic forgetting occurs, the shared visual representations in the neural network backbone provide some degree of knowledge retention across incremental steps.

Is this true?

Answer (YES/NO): NO